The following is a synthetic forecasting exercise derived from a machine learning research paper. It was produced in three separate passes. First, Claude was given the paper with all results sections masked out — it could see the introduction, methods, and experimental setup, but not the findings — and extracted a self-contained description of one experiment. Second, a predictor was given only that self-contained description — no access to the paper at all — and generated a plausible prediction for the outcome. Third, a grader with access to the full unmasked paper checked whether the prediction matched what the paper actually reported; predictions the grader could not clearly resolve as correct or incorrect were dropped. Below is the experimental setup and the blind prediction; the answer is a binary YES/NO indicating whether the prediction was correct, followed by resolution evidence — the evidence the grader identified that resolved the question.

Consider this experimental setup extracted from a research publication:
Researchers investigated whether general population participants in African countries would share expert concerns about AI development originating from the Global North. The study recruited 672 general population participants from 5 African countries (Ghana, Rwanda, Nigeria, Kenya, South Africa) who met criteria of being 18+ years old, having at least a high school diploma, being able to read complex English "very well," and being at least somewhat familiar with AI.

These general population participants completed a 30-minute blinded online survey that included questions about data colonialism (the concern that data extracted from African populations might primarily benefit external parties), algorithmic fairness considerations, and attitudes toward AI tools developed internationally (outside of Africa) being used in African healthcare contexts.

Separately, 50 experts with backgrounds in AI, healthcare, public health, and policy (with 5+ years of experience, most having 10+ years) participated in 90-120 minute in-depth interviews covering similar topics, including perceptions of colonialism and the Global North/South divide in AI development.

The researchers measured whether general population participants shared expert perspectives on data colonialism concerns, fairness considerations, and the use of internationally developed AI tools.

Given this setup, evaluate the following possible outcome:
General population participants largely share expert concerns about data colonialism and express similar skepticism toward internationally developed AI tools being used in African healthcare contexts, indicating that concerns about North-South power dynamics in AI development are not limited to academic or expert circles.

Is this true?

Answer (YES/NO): NO